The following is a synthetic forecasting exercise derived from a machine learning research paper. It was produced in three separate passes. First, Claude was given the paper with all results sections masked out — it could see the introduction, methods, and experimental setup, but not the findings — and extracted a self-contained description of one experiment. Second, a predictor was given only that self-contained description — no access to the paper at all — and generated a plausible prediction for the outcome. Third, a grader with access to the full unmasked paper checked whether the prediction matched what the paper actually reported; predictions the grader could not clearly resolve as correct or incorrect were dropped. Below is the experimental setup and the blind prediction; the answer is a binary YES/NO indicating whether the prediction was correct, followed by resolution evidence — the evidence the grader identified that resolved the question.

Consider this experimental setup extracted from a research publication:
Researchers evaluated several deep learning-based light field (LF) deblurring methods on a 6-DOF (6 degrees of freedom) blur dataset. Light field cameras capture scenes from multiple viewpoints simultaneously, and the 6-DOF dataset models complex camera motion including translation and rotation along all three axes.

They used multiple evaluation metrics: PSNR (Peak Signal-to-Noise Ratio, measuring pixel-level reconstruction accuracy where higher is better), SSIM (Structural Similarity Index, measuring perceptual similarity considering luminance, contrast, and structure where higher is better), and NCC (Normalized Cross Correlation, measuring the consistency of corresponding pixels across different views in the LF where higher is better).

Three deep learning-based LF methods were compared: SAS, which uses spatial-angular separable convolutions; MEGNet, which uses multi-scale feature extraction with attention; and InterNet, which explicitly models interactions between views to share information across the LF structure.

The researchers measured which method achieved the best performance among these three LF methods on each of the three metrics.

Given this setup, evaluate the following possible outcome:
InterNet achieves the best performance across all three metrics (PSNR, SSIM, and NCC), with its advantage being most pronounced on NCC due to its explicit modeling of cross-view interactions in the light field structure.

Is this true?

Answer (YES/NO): NO